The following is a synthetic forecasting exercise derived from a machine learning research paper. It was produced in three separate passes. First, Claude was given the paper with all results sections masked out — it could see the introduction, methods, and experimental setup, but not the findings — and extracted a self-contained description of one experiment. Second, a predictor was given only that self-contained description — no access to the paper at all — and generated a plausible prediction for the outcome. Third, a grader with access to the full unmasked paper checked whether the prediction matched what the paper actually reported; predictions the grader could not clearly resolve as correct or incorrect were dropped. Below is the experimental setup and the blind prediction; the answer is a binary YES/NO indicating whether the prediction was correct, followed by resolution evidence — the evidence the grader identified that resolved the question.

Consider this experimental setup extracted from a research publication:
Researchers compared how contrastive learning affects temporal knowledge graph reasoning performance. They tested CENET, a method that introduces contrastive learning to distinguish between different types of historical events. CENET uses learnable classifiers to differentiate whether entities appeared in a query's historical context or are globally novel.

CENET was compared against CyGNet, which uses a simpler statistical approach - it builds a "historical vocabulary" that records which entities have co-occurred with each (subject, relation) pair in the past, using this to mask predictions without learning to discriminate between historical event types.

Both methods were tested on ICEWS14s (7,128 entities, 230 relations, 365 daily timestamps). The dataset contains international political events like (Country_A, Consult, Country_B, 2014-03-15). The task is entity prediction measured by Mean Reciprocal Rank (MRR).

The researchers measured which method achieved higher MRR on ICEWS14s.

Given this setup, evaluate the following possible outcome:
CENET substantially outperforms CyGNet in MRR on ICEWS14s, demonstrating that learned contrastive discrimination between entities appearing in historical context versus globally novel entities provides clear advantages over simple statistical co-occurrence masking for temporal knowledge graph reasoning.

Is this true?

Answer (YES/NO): NO